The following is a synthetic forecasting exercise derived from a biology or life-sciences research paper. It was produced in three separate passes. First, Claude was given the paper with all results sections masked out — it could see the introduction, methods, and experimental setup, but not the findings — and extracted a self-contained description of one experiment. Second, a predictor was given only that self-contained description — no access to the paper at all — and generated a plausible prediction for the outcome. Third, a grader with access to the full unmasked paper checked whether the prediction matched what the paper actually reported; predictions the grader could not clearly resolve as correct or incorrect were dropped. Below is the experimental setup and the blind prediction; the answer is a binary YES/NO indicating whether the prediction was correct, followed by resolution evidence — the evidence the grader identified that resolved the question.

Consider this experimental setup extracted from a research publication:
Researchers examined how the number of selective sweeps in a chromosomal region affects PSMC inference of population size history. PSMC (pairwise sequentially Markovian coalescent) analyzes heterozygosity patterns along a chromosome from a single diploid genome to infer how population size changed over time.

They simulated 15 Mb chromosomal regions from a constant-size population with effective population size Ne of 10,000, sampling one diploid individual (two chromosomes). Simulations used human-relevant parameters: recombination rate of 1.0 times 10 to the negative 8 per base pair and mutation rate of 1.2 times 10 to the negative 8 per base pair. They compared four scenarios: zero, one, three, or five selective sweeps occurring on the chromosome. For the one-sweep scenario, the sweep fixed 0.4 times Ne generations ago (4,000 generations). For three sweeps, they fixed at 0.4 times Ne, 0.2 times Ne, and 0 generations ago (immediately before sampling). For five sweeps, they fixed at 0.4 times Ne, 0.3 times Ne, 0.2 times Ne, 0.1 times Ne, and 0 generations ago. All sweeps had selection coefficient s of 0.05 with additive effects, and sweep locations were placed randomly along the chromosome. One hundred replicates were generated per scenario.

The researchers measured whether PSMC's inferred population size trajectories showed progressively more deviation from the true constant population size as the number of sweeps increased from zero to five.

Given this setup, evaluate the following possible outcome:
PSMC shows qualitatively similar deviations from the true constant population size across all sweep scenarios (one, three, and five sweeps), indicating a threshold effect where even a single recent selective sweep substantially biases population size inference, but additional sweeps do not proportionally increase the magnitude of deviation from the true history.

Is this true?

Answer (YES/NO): NO